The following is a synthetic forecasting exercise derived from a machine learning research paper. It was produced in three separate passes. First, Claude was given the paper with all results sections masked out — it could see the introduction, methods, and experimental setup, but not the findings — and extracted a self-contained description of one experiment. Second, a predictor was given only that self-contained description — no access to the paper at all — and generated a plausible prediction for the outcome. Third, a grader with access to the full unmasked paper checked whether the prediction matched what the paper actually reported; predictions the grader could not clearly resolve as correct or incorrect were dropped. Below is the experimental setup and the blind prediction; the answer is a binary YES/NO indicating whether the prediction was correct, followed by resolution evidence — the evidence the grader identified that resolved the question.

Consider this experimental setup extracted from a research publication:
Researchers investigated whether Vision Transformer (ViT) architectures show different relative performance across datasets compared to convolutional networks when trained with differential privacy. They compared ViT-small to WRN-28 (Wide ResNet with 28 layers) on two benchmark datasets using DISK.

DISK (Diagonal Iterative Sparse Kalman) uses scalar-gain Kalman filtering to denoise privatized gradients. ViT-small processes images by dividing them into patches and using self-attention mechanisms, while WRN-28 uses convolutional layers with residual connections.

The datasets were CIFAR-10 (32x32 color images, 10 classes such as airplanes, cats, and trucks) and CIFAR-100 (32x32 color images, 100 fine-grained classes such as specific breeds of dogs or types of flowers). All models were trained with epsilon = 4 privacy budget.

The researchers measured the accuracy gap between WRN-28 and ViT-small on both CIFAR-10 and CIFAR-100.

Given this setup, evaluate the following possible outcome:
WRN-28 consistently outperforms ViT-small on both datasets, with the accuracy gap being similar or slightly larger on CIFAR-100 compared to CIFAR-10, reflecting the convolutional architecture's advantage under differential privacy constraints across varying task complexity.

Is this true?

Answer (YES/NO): NO